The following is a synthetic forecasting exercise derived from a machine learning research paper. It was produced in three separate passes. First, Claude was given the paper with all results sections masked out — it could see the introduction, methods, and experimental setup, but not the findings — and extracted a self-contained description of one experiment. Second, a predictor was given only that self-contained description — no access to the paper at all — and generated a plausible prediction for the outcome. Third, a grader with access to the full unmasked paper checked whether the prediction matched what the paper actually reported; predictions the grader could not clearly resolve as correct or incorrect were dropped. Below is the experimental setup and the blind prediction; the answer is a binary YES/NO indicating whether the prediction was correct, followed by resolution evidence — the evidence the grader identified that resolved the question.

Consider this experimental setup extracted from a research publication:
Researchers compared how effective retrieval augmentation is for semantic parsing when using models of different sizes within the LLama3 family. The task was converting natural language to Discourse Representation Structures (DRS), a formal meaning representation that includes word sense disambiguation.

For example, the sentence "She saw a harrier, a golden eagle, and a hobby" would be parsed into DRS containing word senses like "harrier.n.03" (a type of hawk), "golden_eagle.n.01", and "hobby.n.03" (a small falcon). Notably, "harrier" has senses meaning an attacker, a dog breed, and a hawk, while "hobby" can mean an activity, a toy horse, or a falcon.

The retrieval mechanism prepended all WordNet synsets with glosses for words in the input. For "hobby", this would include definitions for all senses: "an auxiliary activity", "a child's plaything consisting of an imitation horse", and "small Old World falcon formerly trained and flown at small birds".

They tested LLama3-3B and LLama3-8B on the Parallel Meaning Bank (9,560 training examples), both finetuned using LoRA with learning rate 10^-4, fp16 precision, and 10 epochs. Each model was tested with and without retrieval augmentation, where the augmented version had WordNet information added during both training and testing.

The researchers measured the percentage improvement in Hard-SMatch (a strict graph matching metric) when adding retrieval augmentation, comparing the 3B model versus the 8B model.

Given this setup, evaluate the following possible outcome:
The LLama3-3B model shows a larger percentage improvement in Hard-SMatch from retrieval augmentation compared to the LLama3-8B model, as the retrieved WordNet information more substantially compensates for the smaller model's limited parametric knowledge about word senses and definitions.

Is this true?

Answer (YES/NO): NO